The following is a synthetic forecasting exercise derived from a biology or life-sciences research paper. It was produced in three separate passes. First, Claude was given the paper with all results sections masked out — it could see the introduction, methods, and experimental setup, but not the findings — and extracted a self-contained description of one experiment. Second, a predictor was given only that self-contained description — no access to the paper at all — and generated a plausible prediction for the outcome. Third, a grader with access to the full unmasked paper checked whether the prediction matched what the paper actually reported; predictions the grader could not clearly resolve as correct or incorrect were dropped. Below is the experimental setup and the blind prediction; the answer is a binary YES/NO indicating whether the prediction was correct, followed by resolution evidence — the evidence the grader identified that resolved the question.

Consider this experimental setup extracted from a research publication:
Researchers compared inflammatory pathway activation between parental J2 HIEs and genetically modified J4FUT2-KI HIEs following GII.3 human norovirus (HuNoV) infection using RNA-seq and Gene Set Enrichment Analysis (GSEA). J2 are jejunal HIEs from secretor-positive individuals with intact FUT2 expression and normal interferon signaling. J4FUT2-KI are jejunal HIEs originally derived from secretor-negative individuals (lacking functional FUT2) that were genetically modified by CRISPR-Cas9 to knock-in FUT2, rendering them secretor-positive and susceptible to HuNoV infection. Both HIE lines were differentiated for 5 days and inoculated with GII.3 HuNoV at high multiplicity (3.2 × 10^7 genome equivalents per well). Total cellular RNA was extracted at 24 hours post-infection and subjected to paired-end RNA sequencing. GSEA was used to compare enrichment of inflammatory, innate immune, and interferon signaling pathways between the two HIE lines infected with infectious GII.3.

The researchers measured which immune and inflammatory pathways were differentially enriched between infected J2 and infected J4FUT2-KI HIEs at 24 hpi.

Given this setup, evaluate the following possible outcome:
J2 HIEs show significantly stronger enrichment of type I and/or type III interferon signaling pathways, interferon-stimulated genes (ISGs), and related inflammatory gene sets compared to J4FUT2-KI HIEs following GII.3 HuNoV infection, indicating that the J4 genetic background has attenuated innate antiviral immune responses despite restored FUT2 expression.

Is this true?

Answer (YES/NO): YES